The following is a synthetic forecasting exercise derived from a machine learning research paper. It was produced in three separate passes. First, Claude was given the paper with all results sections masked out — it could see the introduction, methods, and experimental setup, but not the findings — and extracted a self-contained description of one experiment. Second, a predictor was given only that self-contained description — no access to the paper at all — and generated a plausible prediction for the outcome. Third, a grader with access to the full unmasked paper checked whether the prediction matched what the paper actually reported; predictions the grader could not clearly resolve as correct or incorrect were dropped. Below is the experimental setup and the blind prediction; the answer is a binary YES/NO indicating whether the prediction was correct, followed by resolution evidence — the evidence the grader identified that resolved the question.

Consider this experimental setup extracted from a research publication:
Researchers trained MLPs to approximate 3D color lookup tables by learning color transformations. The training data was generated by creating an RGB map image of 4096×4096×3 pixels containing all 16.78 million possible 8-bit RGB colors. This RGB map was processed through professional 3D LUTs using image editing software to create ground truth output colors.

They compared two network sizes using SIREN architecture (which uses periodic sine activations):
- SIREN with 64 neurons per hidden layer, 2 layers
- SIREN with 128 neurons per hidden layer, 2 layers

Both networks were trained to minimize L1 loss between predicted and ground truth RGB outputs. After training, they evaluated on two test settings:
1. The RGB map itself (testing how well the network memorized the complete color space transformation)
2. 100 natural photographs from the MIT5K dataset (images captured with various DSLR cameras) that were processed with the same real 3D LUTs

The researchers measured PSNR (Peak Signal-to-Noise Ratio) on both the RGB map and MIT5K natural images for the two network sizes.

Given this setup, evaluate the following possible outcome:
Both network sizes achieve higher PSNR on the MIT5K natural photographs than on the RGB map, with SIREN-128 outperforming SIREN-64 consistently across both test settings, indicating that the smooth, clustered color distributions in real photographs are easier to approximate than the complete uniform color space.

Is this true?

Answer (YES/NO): NO